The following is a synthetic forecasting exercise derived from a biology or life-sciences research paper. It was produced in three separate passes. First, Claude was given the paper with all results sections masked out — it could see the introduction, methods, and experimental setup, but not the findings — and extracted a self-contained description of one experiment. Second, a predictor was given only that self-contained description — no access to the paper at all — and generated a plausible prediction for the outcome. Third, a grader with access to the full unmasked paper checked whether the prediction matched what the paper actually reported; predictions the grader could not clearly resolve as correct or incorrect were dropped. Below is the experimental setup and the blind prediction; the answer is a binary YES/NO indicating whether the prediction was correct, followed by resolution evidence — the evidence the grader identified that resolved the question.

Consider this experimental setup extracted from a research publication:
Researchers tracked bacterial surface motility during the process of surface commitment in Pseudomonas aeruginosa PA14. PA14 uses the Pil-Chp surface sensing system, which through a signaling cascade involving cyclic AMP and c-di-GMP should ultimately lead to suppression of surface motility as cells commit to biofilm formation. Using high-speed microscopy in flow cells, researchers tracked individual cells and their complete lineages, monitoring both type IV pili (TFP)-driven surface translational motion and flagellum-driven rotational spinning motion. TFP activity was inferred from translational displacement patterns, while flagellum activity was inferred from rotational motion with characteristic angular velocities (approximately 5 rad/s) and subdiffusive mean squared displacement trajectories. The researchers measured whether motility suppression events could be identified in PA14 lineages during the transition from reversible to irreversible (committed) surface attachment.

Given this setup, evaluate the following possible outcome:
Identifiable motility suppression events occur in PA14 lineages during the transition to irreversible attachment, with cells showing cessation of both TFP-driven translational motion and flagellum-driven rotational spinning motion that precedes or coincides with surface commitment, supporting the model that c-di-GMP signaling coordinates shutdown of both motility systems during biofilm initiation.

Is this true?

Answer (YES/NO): YES